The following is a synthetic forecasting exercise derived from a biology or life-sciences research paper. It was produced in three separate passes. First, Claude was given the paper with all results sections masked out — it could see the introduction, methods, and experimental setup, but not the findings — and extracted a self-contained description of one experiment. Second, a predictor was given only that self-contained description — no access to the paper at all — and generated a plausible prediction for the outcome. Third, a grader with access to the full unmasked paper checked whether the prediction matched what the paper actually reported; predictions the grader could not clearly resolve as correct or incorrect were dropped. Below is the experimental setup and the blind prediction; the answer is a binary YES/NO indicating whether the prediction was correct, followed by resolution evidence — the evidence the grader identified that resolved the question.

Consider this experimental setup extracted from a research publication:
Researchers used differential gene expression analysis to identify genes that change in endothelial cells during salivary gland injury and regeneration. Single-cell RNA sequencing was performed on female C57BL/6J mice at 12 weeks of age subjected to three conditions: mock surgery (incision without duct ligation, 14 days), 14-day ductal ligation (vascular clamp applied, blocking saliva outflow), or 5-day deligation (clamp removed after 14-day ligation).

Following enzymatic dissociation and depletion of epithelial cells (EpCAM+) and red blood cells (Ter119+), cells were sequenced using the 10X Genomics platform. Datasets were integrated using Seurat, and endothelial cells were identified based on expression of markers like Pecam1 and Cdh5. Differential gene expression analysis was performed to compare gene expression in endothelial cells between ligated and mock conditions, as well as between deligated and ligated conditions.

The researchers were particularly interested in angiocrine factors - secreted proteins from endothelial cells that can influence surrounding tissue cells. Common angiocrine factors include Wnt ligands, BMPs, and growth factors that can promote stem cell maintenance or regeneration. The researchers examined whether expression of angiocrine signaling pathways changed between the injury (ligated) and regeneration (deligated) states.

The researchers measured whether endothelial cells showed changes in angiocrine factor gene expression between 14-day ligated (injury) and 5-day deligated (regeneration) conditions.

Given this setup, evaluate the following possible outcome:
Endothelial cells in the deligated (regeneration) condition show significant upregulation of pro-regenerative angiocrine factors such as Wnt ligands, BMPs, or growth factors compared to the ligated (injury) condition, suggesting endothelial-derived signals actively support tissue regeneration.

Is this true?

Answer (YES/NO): NO